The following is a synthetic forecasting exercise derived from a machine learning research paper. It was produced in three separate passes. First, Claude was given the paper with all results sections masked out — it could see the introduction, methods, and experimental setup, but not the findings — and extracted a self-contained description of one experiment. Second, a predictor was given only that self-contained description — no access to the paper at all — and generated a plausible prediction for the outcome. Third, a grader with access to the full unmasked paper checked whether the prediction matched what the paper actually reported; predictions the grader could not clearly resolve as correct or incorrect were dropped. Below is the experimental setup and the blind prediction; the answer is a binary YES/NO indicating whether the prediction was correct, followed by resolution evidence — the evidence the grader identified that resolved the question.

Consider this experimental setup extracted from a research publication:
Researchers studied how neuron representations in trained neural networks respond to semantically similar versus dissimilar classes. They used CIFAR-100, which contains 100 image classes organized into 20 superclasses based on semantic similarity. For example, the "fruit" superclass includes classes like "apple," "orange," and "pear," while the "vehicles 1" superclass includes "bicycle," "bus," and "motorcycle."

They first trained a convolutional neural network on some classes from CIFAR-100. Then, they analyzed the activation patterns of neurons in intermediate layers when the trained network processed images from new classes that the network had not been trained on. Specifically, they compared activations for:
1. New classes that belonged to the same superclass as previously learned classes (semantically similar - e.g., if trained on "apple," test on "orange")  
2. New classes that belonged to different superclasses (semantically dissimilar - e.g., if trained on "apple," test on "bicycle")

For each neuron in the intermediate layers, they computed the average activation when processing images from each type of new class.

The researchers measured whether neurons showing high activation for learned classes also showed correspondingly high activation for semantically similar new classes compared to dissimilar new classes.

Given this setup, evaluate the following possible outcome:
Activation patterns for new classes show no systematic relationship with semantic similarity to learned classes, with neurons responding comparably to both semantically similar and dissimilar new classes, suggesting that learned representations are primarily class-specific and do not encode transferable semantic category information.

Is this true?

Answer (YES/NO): NO